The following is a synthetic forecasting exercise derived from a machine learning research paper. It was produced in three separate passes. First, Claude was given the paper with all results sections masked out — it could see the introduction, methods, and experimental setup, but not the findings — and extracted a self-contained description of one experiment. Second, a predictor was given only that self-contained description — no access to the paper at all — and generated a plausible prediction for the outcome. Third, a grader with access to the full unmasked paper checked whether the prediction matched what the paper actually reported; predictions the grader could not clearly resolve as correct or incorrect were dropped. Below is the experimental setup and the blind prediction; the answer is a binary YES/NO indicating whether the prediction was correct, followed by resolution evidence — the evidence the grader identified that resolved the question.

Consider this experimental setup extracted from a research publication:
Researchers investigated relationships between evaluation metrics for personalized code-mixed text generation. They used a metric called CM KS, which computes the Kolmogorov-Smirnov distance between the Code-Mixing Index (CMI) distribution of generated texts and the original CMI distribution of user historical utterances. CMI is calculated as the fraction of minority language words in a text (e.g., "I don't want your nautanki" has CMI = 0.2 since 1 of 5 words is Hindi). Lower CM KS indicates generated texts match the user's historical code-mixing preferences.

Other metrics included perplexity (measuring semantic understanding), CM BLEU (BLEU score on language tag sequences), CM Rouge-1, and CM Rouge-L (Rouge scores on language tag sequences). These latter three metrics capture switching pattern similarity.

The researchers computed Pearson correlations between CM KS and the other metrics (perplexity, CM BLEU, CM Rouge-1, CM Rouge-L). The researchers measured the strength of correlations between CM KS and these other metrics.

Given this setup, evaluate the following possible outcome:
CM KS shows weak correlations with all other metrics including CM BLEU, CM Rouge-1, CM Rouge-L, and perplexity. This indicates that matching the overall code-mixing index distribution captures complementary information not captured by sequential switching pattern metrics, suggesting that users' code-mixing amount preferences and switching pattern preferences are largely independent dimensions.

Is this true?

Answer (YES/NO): YES